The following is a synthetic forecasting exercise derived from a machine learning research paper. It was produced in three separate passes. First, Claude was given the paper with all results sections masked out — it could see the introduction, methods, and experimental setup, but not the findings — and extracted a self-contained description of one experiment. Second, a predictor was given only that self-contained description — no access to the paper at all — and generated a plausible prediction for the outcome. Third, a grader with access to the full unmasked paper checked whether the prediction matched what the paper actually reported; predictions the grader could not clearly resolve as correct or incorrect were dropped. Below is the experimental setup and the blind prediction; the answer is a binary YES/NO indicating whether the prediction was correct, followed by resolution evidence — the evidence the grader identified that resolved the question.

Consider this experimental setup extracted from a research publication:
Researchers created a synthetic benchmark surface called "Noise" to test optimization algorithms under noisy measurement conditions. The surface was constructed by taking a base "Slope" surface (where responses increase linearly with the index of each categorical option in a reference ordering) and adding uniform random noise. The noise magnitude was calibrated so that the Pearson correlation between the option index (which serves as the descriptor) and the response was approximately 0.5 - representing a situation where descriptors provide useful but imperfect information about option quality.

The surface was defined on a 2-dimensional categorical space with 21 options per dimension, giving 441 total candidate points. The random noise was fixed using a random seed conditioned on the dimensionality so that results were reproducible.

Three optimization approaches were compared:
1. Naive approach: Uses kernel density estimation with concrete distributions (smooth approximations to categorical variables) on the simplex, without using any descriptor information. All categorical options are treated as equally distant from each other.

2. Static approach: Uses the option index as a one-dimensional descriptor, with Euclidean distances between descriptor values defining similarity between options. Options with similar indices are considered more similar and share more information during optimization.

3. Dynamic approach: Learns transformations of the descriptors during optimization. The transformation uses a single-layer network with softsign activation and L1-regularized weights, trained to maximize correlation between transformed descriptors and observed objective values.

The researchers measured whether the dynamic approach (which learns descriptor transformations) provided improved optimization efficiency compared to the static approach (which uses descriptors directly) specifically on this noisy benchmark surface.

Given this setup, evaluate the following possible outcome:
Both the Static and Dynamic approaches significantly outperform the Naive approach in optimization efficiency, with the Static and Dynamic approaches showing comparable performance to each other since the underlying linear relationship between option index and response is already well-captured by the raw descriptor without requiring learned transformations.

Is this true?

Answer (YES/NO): NO